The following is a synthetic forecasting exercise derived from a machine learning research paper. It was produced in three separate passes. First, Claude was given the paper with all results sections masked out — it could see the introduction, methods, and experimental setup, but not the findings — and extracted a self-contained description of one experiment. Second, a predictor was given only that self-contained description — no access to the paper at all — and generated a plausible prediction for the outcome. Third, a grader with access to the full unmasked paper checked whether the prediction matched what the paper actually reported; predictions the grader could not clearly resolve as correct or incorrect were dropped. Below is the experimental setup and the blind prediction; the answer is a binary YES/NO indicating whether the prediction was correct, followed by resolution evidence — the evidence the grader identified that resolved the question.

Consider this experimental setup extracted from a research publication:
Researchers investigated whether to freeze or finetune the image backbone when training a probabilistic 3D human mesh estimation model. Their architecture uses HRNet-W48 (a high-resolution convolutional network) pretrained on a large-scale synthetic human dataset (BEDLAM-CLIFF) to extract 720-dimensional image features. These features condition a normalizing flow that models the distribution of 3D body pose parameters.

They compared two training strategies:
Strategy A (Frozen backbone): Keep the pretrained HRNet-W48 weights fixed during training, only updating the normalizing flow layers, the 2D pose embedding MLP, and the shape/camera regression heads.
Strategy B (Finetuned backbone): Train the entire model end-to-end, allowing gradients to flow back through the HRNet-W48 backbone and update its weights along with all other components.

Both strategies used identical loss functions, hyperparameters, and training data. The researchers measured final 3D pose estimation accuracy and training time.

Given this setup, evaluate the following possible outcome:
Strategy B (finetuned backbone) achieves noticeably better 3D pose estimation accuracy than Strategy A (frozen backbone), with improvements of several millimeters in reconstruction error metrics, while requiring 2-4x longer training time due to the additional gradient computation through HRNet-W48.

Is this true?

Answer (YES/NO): NO